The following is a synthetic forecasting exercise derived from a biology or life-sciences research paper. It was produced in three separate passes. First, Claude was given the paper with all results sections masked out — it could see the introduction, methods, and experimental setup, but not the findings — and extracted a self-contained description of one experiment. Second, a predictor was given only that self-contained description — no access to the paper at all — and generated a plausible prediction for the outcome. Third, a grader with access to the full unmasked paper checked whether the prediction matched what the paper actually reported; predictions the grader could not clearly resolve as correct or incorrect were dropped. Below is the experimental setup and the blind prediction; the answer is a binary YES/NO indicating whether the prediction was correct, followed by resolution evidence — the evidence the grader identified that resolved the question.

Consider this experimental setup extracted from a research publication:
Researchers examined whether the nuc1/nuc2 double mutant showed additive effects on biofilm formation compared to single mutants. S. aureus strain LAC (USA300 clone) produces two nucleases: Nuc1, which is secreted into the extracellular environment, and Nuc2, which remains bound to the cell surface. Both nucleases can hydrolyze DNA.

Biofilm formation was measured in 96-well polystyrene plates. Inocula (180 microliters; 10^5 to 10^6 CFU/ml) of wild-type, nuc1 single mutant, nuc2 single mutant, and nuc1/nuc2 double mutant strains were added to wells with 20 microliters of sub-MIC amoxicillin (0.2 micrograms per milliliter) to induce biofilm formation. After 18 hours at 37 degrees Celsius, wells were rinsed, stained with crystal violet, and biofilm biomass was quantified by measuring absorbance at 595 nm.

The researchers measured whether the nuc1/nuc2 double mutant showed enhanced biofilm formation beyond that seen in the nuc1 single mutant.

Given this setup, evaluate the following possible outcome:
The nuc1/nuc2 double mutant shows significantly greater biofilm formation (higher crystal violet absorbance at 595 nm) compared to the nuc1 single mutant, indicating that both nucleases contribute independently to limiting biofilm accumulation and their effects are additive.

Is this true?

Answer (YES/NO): NO